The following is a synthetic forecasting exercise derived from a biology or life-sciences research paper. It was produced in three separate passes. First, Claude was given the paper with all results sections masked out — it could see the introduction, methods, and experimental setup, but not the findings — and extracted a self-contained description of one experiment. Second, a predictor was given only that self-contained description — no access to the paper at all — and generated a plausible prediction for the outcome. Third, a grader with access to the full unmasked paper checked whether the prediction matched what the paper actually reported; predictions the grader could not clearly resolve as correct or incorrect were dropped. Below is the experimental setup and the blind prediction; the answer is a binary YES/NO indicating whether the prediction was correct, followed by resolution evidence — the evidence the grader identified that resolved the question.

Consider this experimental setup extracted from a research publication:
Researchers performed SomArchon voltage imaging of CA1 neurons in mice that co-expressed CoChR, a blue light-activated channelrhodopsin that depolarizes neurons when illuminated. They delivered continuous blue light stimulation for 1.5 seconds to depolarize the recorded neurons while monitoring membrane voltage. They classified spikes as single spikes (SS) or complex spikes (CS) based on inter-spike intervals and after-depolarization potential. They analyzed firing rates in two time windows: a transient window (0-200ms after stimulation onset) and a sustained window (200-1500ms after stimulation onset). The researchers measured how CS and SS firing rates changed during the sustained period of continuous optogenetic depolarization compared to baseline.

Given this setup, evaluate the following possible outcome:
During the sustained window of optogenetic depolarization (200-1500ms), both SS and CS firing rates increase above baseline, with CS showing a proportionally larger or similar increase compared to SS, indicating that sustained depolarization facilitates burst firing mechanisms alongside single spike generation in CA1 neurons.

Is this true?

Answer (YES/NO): NO